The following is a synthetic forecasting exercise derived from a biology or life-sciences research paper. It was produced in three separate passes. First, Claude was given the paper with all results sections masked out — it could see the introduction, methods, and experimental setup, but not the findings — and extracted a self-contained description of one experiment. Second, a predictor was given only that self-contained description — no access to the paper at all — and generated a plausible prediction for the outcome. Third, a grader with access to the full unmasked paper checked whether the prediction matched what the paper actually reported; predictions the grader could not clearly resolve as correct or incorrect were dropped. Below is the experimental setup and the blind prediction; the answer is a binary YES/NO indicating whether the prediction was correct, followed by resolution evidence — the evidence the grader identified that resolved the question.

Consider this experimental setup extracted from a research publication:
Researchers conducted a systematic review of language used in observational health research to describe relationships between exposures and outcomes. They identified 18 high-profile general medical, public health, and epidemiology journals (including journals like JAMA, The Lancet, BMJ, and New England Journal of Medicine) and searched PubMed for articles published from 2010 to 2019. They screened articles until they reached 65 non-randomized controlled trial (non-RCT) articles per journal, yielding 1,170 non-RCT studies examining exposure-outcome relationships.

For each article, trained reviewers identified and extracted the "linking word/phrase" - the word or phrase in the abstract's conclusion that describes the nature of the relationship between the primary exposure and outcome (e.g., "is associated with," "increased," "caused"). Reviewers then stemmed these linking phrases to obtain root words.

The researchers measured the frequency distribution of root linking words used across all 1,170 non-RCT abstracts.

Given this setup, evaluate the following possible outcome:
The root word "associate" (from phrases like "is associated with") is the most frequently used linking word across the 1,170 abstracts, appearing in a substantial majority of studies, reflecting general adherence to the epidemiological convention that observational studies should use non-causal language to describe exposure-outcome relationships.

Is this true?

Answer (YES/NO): NO